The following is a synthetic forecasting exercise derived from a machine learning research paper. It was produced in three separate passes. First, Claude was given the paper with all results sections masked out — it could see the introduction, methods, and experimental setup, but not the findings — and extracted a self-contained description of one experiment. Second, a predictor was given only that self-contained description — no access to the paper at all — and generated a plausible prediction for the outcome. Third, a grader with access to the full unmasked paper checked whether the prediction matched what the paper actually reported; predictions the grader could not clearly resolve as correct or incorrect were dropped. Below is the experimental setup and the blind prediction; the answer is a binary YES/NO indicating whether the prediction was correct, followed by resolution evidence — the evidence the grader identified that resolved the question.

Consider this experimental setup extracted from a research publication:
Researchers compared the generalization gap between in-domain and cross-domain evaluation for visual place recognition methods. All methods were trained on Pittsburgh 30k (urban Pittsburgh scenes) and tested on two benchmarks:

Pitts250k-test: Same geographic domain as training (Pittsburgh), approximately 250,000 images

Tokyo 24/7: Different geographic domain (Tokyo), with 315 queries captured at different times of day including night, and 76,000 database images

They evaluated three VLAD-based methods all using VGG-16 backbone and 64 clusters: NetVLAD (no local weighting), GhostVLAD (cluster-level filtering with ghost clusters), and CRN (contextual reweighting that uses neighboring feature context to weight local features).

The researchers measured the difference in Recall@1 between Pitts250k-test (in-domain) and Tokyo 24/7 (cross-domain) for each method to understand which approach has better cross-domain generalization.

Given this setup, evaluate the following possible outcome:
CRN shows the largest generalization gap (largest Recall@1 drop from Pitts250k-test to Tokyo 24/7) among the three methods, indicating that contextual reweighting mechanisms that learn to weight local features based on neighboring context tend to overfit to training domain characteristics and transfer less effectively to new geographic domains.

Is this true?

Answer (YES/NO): NO